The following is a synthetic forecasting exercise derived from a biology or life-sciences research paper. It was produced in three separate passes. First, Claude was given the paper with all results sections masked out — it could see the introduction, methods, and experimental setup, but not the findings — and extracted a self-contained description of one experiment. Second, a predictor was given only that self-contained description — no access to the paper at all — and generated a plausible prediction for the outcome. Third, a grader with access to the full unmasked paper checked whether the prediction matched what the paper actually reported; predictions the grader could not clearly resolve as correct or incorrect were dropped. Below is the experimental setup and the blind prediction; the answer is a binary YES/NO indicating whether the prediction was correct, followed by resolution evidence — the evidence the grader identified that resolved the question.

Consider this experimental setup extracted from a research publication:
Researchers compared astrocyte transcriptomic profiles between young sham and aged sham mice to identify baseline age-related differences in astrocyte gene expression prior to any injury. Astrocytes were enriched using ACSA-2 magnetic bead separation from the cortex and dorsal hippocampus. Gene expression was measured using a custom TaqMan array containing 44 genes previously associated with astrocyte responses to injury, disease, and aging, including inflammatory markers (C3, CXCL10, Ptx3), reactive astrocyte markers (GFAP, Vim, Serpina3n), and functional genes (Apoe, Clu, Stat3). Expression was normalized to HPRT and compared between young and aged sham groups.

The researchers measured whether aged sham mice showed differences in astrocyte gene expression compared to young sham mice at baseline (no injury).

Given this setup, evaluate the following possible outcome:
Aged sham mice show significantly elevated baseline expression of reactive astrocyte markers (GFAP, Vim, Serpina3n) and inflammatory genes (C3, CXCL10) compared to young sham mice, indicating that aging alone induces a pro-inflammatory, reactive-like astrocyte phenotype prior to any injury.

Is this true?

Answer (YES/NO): NO